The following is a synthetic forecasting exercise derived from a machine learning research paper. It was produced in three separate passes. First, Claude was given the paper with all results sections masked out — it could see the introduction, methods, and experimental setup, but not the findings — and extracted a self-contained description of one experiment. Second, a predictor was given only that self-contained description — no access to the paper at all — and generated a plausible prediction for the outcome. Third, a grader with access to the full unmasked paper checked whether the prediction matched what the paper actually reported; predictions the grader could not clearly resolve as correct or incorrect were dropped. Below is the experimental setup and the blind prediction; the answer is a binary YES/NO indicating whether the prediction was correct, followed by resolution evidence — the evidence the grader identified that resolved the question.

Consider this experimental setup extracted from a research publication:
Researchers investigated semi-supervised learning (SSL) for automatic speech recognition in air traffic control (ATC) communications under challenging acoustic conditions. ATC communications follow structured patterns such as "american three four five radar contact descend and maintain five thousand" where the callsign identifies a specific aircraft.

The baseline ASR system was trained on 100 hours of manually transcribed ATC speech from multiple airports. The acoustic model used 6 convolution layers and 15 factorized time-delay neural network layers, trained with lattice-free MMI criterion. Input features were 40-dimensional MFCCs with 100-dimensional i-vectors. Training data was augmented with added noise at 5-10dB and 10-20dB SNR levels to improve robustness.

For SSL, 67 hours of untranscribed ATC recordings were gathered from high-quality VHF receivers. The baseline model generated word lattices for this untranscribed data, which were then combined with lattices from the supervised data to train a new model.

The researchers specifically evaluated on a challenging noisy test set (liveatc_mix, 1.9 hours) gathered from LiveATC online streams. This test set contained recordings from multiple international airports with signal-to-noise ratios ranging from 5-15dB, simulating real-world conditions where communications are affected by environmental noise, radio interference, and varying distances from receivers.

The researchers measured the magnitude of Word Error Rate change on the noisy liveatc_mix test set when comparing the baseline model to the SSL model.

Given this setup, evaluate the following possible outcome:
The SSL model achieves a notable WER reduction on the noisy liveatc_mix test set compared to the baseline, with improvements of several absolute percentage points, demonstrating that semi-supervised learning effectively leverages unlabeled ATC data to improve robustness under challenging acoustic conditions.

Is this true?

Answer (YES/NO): YES